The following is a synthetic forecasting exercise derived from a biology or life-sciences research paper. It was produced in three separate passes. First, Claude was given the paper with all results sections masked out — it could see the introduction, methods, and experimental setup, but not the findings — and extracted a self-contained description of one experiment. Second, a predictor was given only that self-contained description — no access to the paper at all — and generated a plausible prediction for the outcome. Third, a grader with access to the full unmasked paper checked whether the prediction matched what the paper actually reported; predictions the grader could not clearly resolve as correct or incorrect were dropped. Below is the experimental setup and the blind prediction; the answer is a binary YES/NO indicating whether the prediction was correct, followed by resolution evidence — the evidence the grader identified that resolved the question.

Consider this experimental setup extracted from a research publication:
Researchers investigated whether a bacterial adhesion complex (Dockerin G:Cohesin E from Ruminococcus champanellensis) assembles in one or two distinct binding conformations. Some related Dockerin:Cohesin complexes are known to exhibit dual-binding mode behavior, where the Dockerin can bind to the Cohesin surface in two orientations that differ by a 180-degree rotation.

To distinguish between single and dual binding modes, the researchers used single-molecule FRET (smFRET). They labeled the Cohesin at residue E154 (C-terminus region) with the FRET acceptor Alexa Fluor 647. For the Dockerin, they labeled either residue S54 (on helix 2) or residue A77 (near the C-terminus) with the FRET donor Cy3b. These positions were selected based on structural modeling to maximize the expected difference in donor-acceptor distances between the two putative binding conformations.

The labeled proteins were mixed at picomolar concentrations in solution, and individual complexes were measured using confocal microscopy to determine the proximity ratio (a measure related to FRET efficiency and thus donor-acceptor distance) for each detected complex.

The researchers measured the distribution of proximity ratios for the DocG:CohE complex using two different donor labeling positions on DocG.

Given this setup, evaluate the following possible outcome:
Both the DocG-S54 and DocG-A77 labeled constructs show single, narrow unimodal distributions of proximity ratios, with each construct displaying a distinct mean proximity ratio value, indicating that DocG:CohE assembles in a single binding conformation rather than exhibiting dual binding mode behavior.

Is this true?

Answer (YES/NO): YES